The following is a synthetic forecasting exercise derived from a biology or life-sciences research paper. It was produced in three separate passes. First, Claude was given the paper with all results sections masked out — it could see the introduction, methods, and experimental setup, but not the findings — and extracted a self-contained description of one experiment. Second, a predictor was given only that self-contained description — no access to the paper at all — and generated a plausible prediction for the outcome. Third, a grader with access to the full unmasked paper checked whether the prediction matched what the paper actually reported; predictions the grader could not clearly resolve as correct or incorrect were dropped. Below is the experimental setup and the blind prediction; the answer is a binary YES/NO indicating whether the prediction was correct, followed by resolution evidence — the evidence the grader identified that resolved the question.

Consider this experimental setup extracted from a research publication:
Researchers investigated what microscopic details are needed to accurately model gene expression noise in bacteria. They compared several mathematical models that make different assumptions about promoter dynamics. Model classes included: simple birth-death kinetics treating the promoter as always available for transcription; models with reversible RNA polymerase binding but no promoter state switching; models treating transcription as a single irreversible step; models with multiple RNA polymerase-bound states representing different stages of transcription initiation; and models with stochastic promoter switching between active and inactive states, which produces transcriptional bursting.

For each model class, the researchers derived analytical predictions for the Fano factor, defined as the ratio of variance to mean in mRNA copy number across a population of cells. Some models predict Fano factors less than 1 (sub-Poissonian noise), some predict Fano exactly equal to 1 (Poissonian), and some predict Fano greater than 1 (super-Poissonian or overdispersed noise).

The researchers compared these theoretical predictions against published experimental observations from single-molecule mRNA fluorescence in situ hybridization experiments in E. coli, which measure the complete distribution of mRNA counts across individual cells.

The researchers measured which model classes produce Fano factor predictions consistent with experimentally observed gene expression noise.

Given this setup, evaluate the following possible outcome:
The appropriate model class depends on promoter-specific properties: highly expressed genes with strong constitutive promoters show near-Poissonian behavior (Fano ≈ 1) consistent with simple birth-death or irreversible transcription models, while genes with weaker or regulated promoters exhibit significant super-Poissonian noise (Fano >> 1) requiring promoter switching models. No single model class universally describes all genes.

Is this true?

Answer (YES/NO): NO